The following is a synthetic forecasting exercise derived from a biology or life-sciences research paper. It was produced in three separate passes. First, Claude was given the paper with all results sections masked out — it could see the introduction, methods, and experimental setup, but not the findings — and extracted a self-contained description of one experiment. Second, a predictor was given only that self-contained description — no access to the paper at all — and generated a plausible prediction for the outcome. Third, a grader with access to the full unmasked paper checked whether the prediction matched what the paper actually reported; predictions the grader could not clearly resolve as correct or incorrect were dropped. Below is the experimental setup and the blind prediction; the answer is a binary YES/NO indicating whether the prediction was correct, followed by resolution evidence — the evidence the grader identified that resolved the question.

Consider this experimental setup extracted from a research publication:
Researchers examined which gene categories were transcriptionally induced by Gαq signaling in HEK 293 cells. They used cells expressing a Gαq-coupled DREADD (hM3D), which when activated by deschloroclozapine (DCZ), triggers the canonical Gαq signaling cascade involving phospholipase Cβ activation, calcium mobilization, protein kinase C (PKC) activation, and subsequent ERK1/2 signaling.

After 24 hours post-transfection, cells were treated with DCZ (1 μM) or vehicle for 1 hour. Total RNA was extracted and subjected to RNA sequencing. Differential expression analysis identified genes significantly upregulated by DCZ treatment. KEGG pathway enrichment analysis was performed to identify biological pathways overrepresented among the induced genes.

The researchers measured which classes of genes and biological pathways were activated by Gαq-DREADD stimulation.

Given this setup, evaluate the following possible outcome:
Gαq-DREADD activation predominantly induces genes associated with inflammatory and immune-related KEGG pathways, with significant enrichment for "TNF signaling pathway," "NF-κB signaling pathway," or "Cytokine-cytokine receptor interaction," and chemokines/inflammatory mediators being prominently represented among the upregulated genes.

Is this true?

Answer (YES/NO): YES